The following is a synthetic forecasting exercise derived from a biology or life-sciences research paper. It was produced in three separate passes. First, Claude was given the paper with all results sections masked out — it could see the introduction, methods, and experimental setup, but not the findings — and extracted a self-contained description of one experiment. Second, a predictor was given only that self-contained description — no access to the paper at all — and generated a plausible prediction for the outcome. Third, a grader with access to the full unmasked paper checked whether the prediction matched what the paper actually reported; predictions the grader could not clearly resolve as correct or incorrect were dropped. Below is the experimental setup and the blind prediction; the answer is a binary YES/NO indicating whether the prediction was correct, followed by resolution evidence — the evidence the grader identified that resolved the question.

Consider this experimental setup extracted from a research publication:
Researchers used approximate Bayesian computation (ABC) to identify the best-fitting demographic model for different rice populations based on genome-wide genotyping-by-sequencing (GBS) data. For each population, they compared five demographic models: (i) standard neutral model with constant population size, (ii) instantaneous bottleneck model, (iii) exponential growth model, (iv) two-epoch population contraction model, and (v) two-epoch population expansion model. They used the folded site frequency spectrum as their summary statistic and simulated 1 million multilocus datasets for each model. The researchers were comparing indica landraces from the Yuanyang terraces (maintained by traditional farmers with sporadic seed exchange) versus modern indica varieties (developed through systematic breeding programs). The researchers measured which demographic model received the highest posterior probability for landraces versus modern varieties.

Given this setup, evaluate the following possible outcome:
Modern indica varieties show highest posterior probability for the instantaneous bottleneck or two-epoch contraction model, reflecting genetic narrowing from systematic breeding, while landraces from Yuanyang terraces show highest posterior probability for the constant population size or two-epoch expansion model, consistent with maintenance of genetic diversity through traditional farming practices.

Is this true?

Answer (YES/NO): YES